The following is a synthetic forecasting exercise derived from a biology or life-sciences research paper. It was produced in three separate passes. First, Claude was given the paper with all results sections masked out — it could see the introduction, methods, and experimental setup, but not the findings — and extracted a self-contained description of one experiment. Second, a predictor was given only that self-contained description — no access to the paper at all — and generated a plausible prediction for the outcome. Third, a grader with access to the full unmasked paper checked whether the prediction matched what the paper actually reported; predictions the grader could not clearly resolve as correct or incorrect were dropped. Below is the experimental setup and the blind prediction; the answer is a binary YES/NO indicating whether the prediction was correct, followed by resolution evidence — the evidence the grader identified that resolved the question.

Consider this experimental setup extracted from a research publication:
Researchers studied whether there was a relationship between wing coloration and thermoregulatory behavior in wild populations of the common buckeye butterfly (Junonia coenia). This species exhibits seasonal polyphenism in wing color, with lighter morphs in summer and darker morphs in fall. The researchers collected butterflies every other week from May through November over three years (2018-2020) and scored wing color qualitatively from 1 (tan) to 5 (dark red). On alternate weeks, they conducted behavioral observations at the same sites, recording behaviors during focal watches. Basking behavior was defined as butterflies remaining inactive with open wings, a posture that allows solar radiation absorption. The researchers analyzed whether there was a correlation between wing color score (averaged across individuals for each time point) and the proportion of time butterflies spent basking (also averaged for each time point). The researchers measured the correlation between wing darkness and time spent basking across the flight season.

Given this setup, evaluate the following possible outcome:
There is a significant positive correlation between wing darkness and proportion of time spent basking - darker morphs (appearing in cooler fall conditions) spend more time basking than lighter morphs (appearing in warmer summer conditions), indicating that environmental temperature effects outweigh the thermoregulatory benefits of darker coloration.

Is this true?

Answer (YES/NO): YES